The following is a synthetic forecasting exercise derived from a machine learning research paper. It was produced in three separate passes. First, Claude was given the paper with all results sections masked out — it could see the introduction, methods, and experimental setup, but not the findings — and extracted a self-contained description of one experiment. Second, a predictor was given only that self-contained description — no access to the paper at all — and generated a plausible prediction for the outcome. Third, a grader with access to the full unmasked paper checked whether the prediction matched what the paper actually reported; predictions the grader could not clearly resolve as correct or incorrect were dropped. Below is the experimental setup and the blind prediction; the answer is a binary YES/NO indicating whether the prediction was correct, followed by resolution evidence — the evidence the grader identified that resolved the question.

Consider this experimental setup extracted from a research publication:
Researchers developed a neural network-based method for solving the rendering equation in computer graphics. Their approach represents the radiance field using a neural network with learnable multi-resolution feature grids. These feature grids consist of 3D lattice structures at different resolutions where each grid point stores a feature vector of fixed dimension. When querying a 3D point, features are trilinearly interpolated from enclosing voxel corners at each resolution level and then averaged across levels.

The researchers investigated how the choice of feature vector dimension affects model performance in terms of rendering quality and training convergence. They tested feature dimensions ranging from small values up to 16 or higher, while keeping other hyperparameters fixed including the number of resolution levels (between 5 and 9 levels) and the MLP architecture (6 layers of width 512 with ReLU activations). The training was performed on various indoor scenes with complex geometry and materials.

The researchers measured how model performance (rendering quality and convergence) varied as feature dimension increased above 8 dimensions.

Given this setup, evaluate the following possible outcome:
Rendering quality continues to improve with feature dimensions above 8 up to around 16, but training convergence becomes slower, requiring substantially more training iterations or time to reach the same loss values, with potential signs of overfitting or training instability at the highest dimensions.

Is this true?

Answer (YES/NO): NO